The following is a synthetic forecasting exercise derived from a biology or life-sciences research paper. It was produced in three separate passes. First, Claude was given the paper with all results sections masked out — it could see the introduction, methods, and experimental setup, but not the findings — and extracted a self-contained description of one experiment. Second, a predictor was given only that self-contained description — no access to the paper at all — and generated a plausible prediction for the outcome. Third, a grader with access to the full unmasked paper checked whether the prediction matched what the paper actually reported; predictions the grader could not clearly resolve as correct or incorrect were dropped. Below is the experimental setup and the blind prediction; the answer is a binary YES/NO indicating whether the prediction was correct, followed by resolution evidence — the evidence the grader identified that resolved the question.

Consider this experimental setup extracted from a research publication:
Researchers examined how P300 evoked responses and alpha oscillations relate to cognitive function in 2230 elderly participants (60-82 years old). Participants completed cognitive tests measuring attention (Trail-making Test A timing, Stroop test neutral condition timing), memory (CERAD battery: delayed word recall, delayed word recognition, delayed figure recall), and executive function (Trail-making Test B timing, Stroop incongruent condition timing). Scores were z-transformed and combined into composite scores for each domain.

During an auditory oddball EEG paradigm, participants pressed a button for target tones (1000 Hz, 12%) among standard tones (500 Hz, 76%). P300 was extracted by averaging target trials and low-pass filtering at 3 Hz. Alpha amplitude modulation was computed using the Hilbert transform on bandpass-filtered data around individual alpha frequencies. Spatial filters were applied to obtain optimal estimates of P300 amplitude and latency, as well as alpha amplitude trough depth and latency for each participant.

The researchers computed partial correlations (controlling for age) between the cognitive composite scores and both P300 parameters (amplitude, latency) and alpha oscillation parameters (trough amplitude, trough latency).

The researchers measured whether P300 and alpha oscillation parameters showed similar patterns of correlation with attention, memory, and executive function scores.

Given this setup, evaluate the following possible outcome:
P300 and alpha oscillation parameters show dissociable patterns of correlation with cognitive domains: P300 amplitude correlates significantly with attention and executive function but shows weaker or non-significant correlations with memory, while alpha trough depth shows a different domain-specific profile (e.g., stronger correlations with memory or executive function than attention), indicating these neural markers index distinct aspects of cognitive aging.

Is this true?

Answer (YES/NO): NO